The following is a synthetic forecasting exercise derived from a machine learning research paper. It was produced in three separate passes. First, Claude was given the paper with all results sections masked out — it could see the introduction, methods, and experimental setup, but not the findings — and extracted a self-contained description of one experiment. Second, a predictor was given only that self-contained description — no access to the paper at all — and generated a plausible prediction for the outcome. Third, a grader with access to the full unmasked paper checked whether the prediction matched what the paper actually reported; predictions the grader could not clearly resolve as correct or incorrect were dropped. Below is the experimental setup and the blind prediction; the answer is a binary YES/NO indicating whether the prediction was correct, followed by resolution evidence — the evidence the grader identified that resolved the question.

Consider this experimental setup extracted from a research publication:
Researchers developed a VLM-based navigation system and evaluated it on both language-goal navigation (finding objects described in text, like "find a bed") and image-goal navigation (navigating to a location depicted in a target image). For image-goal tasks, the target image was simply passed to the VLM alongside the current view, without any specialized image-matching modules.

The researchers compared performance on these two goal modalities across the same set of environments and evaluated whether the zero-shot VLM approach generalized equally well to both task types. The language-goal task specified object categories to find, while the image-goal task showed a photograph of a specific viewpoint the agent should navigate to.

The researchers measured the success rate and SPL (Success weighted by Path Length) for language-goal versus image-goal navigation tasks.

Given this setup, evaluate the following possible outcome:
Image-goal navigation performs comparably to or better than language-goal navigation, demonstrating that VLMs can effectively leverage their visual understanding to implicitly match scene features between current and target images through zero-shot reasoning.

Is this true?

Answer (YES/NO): NO